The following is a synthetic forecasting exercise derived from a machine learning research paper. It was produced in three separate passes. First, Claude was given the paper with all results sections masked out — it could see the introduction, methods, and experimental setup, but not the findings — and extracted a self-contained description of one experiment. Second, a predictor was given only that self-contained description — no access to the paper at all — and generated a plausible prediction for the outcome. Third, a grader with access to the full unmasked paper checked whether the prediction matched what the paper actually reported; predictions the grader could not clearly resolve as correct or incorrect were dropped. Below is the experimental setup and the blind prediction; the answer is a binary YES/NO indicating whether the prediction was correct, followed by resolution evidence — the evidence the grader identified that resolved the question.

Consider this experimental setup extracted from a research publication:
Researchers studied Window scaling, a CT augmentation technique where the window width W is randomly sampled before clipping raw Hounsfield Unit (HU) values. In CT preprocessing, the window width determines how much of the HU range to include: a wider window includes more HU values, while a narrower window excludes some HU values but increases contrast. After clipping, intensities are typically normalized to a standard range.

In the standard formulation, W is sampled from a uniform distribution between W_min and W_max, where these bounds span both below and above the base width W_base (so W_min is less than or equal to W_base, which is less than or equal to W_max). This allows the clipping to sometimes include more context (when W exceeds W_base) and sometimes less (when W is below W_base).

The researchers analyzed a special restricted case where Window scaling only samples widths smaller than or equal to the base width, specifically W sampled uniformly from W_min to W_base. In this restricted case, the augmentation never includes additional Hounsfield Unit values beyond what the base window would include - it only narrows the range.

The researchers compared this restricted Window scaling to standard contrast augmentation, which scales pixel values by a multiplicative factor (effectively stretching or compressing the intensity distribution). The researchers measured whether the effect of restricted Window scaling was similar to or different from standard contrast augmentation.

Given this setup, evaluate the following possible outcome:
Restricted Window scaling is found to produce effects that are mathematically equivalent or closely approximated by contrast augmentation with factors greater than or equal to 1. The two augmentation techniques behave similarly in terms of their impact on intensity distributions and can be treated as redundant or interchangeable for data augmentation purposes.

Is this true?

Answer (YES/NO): YES